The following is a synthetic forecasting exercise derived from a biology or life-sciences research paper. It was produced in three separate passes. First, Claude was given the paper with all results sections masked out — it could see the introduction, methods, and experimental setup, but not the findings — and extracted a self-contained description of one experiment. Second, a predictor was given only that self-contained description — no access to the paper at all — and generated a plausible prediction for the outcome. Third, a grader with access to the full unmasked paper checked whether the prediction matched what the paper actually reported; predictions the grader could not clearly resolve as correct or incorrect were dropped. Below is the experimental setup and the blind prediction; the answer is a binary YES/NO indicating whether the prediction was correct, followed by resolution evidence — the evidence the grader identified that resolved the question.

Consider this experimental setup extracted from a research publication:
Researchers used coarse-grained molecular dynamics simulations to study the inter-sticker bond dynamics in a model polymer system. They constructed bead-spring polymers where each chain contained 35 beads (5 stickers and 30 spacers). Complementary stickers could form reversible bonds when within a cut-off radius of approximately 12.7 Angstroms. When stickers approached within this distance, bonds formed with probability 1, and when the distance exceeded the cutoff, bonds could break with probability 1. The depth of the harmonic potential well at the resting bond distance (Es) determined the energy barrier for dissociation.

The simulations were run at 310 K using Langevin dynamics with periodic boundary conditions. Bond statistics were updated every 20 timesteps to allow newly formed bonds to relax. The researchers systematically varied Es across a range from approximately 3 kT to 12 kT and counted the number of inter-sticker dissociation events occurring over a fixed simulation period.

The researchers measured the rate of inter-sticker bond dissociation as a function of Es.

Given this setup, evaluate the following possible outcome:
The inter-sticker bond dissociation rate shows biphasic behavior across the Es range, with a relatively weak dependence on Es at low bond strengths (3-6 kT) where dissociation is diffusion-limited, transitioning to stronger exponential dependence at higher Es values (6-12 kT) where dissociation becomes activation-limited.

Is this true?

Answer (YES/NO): NO